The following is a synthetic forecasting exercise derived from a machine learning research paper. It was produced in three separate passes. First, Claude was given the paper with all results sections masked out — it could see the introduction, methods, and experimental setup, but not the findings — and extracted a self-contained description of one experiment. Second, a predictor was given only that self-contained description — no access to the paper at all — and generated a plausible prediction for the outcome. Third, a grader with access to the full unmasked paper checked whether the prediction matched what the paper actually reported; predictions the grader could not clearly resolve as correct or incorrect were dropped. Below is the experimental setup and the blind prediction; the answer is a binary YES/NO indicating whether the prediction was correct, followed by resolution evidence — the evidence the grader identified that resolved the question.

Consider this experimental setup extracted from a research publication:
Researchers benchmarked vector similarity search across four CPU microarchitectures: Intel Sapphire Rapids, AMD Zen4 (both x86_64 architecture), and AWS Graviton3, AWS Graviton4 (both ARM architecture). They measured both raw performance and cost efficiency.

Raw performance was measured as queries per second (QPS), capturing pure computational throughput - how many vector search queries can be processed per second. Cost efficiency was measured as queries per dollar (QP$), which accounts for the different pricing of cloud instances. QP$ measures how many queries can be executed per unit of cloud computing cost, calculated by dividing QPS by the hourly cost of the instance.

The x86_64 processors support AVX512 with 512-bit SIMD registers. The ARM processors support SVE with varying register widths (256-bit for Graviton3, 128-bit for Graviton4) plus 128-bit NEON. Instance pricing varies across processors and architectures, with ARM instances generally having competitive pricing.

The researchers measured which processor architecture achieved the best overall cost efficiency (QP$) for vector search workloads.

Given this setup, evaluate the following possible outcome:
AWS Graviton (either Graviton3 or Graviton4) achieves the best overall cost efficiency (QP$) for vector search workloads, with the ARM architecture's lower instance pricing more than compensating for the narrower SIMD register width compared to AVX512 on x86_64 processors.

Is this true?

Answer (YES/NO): YES